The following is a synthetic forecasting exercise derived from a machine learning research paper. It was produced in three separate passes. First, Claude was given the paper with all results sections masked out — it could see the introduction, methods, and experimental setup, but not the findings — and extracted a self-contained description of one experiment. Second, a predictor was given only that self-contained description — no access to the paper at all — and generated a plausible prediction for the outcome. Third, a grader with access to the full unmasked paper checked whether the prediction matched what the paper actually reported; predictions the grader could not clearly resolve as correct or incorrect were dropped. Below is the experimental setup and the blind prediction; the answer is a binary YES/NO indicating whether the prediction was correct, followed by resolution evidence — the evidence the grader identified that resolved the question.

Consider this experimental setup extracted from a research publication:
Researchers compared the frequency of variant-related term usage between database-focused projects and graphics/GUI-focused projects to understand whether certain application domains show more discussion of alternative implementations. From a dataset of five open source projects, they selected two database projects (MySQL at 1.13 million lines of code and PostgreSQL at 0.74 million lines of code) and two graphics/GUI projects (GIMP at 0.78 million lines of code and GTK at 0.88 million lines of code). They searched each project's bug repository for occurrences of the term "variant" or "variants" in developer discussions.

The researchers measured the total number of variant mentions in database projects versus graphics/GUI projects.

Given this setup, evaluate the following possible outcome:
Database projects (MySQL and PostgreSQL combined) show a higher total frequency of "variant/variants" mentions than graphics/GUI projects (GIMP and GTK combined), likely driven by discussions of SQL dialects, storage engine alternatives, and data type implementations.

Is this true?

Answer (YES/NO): NO